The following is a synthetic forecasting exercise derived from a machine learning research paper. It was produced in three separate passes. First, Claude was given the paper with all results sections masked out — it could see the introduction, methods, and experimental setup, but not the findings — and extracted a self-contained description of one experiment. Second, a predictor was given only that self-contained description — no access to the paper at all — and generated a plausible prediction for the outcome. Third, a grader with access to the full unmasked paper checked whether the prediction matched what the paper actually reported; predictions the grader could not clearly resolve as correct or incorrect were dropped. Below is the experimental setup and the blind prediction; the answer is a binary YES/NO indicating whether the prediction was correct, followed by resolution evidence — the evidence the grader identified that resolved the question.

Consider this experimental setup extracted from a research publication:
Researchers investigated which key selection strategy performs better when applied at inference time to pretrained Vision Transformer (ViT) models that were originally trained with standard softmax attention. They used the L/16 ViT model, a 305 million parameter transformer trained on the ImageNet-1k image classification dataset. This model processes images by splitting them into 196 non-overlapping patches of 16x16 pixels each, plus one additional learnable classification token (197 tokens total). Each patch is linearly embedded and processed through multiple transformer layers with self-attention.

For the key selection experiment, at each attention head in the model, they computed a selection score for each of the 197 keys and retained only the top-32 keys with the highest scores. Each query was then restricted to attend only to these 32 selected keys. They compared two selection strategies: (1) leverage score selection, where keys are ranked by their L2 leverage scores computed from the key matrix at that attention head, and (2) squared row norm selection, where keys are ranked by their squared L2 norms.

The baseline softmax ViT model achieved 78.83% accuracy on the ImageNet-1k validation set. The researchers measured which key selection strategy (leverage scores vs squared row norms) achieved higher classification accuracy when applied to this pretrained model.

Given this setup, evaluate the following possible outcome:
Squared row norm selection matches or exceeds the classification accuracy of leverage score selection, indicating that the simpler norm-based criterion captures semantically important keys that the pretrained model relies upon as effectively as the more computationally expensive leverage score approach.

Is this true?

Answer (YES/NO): NO